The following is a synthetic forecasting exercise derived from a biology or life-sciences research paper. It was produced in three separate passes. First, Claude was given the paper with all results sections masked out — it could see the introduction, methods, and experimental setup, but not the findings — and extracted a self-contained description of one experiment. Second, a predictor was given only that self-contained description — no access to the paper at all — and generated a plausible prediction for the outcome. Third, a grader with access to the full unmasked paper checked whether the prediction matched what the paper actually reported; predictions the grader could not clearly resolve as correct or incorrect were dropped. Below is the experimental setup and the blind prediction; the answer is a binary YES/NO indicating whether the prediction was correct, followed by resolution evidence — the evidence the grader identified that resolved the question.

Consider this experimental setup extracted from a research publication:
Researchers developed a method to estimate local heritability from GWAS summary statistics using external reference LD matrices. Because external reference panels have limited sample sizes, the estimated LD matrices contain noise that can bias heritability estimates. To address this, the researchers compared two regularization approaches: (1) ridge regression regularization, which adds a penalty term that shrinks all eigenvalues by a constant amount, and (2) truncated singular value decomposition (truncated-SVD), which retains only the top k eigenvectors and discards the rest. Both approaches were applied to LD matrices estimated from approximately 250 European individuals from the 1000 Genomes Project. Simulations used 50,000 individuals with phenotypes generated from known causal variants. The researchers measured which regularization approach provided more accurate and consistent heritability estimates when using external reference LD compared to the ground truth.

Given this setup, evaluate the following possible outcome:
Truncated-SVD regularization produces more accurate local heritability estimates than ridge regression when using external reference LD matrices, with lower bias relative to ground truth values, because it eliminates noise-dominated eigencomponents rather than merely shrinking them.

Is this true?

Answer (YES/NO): YES